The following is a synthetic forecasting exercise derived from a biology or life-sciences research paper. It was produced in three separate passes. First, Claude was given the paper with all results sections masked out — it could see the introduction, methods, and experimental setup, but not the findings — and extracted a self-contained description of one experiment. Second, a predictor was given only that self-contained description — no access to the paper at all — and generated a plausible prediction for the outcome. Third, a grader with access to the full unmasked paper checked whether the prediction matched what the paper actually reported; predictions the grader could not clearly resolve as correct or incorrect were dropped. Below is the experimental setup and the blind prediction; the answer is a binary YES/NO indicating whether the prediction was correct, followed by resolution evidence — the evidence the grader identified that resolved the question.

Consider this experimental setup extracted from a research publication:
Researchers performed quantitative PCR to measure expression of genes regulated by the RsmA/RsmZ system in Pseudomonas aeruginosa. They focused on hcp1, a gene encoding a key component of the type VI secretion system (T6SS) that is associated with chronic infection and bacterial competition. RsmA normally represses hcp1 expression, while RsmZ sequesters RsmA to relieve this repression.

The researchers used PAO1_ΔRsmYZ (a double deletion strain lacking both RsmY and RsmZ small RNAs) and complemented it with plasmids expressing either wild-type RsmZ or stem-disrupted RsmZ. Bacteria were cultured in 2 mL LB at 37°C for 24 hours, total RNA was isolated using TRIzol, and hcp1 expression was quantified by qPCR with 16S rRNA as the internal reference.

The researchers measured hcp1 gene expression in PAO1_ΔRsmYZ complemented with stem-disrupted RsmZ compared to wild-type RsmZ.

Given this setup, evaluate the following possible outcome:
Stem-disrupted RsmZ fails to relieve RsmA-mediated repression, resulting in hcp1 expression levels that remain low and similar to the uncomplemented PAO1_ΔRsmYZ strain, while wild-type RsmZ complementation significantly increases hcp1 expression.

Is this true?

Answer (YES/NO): YES